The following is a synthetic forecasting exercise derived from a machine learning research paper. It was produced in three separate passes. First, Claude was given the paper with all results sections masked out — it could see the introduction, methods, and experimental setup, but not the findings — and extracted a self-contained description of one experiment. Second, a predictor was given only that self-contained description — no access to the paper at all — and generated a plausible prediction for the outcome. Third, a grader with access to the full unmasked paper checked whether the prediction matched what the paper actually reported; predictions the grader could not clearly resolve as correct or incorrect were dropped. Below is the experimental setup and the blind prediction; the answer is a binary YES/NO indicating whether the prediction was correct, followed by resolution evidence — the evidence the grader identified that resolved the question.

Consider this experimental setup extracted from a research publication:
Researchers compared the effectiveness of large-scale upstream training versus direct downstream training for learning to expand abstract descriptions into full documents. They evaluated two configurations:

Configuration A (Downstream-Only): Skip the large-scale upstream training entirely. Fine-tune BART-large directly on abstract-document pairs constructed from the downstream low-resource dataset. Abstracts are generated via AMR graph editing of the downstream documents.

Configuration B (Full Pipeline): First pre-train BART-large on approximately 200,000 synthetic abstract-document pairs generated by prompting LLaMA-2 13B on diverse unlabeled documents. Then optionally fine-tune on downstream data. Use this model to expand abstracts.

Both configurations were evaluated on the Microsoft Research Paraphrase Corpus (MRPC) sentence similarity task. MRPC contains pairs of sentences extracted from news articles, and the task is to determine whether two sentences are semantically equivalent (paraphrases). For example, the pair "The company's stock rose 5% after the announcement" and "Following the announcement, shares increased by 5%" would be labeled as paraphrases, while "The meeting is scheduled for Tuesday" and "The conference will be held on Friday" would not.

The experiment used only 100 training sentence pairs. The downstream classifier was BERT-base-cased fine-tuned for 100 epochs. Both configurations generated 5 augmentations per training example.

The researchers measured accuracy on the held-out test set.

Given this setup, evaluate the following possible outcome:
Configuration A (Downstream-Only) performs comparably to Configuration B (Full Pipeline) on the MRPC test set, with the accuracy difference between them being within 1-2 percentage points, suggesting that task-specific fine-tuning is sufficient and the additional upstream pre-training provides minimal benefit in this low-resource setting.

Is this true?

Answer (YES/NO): NO